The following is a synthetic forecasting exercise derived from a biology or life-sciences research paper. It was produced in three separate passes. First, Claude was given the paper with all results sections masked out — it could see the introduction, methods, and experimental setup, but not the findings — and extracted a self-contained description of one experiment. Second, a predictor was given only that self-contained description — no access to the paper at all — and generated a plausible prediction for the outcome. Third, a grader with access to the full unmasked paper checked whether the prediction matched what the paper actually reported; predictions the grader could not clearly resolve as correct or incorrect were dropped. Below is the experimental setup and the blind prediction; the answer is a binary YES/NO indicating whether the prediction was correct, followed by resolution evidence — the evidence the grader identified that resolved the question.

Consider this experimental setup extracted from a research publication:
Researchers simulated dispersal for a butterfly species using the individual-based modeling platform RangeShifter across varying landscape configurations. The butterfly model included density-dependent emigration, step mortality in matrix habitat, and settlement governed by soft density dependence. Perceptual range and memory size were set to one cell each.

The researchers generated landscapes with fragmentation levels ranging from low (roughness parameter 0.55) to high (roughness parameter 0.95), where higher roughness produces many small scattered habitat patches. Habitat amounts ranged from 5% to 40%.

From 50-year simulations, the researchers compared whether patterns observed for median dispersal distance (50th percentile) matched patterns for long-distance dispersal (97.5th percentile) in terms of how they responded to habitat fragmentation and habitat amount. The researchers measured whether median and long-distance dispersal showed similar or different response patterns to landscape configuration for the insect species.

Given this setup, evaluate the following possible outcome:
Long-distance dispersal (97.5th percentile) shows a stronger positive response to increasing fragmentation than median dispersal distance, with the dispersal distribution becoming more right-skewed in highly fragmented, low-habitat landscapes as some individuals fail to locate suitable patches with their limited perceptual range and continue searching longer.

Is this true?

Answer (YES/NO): YES